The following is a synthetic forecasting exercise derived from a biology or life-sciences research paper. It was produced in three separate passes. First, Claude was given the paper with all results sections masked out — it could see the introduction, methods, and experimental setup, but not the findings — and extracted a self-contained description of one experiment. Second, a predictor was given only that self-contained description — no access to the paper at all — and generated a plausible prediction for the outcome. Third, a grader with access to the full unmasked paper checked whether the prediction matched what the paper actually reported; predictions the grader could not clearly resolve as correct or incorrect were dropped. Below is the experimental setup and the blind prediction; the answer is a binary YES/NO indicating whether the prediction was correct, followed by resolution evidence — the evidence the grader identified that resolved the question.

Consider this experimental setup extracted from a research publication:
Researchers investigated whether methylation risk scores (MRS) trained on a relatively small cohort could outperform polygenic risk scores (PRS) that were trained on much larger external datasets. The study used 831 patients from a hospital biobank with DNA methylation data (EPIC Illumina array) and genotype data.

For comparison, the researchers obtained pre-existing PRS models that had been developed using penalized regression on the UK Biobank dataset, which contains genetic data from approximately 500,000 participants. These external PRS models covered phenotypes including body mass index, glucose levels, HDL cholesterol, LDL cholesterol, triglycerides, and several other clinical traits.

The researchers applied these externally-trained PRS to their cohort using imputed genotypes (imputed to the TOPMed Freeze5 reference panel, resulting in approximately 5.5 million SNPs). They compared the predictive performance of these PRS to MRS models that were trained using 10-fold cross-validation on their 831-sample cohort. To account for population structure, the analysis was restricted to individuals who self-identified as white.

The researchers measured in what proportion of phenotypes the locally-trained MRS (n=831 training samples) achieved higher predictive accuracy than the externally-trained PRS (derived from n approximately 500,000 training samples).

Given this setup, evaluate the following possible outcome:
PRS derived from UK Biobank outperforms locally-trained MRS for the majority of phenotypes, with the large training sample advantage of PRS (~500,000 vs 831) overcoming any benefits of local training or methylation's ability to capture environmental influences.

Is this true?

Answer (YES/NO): NO